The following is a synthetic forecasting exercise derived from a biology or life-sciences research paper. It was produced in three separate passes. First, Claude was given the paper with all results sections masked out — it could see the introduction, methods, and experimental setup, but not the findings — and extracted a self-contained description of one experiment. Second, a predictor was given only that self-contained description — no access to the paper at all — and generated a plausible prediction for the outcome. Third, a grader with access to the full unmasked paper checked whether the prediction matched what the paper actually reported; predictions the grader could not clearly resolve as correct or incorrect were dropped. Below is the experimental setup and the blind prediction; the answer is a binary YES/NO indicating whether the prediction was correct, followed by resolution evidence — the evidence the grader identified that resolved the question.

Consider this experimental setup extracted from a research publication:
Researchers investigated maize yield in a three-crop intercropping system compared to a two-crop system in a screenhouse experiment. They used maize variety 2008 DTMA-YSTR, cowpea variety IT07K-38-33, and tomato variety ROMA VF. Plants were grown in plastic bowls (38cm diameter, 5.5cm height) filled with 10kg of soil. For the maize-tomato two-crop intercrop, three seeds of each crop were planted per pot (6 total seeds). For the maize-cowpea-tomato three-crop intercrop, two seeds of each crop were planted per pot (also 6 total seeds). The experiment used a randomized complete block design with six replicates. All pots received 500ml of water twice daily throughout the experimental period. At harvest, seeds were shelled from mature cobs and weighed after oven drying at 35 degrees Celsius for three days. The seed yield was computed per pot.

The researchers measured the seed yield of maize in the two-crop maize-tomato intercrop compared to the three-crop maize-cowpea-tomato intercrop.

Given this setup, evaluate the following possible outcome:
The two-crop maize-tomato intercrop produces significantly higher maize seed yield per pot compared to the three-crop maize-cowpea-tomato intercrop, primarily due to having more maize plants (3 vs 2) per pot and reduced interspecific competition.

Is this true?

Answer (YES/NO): NO